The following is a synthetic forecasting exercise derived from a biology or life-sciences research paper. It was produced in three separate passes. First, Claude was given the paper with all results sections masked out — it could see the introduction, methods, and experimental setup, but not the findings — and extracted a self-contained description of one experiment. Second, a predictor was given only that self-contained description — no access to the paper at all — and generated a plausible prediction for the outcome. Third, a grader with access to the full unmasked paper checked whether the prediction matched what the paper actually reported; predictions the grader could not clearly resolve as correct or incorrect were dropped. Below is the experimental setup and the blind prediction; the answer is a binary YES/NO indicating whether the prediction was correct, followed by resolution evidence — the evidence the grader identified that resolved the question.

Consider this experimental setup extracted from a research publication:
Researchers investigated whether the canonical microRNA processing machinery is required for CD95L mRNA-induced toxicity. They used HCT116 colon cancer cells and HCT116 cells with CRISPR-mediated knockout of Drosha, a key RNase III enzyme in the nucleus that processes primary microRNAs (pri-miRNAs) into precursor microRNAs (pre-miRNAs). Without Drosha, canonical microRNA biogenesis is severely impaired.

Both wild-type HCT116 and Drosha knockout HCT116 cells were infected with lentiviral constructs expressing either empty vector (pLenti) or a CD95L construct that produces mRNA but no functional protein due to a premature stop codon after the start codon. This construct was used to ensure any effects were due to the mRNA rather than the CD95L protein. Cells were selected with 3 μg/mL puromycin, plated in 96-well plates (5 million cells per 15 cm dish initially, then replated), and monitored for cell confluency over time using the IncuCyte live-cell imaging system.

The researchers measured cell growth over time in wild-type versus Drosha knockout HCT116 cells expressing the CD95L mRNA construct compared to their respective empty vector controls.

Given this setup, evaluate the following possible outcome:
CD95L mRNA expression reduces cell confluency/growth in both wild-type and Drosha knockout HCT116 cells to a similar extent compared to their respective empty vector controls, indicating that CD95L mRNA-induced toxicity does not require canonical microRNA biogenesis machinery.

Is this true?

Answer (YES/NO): NO